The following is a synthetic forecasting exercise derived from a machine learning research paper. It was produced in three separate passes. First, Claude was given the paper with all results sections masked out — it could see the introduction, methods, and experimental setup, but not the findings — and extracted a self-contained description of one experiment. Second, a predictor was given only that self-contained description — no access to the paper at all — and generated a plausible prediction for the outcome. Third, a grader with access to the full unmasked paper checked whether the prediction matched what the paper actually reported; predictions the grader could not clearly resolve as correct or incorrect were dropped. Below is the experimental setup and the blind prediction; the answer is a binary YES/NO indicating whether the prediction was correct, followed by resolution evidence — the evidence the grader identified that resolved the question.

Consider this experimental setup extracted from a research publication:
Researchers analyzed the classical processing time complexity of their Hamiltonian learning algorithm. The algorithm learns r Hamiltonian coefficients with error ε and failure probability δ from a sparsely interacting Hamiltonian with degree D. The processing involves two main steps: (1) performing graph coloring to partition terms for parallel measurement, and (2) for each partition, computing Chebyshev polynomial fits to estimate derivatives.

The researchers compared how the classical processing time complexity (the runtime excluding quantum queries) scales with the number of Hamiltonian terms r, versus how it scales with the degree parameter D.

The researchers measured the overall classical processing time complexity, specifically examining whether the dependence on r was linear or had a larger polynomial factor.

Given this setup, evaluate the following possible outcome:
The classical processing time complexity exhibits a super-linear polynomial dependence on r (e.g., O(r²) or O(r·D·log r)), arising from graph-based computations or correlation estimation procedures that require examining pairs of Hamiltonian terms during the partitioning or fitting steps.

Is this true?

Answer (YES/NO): NO